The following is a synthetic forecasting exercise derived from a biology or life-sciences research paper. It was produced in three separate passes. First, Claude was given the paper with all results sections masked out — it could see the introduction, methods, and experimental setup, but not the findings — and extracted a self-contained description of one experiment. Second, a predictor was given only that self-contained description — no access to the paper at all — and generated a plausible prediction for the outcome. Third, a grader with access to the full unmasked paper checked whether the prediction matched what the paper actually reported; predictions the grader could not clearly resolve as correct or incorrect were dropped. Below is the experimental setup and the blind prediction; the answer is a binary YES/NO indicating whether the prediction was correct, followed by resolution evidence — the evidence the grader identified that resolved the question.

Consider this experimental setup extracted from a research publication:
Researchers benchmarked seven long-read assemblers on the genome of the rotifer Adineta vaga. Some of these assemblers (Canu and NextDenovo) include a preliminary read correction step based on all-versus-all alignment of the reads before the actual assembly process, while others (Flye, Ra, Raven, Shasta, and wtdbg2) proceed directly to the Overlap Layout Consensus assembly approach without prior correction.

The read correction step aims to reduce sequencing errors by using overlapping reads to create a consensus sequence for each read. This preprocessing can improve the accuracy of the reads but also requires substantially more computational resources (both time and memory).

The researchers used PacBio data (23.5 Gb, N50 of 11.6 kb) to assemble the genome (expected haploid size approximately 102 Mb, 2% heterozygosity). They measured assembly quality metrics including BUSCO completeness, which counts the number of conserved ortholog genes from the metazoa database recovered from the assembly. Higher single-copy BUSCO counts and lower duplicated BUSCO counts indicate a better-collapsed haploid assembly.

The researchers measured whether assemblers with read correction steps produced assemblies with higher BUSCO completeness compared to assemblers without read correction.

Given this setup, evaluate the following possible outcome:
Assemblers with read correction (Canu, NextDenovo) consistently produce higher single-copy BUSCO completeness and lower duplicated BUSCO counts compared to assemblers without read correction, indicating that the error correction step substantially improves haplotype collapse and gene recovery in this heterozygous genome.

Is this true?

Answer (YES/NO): NO